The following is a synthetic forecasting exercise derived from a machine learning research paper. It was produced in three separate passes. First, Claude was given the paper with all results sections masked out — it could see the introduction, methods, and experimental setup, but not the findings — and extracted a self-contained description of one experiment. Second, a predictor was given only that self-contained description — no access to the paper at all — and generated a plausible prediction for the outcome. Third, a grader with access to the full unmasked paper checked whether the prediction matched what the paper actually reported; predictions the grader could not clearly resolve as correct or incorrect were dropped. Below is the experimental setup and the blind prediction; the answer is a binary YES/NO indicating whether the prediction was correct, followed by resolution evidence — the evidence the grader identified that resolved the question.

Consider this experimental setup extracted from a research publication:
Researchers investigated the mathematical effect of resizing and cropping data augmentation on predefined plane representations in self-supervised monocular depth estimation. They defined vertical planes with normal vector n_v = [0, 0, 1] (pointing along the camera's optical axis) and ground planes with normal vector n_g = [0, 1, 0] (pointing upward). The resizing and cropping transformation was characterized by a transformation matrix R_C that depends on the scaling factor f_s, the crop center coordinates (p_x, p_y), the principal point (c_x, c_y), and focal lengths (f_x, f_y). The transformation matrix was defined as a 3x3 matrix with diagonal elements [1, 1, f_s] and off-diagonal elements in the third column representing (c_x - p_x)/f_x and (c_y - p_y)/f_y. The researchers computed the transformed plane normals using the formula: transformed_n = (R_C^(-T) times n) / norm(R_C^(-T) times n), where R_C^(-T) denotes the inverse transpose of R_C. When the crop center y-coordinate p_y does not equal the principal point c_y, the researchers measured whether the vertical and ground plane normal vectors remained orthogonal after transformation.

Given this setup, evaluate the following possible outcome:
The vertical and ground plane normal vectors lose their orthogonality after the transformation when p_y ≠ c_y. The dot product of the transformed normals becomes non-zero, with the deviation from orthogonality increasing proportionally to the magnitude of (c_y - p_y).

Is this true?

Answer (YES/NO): NO